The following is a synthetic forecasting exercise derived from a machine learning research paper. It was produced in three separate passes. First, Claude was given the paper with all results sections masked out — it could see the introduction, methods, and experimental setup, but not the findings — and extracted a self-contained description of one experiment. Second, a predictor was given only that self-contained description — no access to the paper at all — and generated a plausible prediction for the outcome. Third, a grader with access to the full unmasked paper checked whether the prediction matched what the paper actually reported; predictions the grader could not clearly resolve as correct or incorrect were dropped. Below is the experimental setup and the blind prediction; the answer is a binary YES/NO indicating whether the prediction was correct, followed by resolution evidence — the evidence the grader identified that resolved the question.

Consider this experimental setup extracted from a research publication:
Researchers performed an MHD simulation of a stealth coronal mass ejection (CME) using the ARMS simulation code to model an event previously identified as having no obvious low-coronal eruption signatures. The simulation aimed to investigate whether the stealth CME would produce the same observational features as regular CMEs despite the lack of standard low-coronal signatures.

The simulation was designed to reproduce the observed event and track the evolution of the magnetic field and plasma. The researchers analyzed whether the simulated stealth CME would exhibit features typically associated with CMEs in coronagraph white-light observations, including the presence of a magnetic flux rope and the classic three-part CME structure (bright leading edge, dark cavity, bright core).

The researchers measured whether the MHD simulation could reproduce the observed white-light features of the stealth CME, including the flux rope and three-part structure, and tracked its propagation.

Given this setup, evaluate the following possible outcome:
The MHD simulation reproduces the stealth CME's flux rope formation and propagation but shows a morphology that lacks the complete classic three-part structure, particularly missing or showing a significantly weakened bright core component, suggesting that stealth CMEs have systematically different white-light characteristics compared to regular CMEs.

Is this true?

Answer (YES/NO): NO